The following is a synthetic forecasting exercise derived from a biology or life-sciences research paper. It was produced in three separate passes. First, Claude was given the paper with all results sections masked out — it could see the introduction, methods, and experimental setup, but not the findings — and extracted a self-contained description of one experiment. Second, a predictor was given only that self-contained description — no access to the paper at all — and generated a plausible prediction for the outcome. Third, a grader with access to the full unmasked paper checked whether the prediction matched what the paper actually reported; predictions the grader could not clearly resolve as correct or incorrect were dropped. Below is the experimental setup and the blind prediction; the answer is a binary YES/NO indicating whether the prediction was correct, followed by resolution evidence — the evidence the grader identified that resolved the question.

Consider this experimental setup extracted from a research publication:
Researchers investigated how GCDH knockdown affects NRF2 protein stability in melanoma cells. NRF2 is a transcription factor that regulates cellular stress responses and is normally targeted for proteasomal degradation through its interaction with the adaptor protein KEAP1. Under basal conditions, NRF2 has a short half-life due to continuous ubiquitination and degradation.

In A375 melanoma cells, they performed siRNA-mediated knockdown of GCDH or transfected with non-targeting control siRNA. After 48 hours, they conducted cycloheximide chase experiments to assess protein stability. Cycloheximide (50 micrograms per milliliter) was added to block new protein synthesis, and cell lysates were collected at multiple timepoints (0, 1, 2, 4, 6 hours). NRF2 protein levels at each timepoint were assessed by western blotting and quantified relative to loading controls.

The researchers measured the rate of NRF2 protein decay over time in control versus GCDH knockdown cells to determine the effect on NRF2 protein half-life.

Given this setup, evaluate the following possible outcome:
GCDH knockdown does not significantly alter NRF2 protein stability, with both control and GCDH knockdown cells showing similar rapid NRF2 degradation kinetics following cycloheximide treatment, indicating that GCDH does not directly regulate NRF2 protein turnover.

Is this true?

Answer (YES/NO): NO